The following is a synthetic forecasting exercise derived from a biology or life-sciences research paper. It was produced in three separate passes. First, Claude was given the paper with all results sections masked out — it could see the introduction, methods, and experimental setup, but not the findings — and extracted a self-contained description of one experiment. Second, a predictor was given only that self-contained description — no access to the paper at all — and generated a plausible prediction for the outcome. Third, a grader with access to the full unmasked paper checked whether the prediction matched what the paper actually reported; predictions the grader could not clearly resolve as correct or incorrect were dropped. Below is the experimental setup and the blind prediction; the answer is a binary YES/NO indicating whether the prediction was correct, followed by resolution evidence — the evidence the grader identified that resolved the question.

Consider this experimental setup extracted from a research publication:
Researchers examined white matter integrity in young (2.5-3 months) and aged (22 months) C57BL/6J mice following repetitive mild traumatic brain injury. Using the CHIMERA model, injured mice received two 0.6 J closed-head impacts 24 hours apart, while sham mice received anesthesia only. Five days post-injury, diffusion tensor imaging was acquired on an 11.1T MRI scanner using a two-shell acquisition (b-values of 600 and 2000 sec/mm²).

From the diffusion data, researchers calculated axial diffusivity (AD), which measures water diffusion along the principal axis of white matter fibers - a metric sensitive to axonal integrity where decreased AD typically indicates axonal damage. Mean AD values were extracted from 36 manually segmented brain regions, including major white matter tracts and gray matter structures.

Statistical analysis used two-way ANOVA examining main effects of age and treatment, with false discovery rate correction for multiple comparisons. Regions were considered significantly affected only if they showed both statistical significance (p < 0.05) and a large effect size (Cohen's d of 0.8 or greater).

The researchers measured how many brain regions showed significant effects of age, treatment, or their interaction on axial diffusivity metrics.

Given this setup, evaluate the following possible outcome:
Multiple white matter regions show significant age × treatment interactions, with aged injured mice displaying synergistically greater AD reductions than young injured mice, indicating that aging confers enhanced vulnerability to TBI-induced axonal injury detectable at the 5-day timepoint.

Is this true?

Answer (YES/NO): NO